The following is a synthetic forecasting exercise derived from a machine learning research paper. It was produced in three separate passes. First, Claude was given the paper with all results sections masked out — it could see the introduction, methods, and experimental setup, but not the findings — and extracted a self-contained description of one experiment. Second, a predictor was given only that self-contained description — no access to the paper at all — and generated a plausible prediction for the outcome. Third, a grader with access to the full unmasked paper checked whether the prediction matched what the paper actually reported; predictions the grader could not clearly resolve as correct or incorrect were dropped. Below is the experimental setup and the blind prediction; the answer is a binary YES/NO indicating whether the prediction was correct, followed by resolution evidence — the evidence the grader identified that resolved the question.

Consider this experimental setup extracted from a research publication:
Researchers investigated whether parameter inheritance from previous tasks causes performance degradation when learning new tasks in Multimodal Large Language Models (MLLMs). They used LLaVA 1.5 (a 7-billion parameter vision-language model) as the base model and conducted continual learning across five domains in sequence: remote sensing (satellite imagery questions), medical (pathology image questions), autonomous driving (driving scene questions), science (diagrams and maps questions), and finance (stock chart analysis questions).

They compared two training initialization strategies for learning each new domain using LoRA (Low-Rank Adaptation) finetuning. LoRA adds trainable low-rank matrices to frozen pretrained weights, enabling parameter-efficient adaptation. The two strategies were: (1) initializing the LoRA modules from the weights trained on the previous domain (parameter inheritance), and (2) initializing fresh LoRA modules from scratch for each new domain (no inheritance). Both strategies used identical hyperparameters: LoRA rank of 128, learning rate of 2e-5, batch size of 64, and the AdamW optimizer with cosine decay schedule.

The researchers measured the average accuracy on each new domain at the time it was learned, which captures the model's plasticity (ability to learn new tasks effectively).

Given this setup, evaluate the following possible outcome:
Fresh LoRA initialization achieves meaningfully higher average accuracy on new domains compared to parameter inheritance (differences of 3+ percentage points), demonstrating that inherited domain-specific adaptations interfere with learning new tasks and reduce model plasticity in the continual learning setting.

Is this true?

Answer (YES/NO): YES